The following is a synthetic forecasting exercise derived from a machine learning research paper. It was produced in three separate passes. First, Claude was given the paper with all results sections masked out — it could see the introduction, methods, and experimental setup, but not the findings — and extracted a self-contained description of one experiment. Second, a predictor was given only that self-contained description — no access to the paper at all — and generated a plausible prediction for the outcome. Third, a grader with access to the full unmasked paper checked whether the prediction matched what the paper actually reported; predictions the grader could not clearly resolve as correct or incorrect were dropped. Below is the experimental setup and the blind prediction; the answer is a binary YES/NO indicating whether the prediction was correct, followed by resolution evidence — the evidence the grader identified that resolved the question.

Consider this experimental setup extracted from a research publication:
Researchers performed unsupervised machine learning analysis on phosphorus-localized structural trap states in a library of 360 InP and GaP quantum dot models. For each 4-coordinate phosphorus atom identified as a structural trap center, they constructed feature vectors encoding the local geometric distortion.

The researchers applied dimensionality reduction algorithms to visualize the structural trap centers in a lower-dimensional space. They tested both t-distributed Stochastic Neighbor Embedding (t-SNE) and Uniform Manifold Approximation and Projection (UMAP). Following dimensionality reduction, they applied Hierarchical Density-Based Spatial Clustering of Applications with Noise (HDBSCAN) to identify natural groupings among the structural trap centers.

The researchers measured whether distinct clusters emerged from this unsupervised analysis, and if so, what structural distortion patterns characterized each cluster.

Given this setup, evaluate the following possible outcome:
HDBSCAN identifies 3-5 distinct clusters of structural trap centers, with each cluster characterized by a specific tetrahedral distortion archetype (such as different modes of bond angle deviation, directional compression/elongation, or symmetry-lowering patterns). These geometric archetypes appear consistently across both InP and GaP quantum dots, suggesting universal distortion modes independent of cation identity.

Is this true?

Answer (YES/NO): NO